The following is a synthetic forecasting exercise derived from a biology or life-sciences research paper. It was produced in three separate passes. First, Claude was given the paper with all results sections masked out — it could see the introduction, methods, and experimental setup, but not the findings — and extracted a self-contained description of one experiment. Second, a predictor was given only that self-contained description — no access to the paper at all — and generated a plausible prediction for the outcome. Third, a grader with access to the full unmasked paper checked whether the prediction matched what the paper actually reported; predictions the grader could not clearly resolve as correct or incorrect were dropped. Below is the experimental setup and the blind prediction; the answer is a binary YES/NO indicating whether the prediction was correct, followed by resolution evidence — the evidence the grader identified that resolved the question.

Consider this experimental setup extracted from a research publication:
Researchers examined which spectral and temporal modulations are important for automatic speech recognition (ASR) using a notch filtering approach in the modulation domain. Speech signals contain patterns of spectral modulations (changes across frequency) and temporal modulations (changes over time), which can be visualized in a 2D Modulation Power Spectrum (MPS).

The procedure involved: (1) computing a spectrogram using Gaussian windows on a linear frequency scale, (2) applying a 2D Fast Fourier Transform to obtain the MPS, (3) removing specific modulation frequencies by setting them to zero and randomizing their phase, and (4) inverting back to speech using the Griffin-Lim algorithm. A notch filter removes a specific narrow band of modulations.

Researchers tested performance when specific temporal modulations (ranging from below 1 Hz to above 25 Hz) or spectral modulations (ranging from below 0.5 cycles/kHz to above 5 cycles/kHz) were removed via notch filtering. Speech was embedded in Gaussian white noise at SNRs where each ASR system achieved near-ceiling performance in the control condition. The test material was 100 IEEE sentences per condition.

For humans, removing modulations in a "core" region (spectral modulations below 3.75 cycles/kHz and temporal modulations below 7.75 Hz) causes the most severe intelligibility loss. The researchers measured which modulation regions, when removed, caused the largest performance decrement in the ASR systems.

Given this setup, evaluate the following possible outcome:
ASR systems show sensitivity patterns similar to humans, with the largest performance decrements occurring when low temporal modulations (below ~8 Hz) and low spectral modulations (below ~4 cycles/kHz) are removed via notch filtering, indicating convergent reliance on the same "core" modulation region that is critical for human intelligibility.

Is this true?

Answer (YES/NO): YES